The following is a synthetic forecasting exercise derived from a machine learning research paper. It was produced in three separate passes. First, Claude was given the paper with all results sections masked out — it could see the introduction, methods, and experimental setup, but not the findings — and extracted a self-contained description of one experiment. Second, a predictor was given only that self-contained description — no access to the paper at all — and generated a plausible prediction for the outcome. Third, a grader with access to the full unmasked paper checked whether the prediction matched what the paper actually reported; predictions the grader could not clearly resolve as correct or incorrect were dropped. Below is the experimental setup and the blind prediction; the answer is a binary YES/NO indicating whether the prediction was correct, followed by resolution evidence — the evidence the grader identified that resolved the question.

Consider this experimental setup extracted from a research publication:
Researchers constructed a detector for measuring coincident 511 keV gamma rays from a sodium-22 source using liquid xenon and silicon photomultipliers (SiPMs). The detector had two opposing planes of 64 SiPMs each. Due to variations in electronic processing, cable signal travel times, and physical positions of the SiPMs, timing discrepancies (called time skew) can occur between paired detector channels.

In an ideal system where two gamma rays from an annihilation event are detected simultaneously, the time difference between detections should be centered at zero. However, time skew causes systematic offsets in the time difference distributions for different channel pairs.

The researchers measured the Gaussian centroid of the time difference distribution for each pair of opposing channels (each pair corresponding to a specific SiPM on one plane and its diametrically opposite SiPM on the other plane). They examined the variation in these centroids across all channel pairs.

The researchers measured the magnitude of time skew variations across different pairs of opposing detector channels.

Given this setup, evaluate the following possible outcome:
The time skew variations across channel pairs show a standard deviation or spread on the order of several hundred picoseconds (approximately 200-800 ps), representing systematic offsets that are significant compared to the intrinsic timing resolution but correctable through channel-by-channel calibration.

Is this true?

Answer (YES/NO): NO